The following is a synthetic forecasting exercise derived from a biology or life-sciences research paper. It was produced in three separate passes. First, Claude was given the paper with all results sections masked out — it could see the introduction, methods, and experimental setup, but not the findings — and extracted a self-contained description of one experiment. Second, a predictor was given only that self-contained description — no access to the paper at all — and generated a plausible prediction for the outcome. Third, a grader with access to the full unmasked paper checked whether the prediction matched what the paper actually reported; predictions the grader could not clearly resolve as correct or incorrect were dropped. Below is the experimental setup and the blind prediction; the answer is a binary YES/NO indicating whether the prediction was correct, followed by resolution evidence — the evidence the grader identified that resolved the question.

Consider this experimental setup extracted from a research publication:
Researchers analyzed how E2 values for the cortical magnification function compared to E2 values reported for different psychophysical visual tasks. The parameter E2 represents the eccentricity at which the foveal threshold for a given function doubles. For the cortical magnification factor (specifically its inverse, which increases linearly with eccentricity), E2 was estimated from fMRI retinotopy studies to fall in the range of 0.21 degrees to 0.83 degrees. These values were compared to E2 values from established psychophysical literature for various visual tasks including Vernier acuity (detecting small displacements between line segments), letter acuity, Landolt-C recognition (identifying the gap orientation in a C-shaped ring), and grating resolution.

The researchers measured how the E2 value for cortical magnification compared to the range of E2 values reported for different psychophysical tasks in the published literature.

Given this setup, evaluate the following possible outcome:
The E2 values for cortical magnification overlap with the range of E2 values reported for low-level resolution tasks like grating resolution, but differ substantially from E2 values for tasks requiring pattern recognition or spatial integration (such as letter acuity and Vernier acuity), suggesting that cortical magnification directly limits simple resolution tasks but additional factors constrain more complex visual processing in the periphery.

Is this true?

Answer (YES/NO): NO